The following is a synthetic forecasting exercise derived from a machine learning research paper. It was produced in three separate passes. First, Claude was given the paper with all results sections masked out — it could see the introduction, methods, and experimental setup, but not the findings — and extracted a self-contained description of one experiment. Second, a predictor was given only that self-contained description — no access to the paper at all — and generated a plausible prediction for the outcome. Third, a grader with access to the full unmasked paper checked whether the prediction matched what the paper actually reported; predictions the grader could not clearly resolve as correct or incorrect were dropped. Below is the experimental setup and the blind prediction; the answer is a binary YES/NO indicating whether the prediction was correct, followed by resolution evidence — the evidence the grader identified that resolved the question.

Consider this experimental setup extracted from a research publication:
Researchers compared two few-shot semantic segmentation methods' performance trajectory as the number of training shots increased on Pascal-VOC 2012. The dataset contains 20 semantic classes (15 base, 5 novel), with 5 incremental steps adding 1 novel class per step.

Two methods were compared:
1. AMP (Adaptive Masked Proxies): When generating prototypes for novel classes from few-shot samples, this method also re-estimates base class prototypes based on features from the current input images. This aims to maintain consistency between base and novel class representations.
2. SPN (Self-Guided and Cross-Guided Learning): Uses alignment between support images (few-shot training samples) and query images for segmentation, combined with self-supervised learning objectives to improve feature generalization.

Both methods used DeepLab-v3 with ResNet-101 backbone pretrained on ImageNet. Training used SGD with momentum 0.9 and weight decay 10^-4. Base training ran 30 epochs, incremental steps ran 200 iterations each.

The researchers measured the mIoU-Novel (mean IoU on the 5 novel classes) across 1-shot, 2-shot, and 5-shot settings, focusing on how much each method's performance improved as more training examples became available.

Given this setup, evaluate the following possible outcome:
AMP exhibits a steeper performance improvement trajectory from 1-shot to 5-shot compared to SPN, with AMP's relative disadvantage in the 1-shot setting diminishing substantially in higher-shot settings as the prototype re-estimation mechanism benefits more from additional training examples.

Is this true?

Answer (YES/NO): NO